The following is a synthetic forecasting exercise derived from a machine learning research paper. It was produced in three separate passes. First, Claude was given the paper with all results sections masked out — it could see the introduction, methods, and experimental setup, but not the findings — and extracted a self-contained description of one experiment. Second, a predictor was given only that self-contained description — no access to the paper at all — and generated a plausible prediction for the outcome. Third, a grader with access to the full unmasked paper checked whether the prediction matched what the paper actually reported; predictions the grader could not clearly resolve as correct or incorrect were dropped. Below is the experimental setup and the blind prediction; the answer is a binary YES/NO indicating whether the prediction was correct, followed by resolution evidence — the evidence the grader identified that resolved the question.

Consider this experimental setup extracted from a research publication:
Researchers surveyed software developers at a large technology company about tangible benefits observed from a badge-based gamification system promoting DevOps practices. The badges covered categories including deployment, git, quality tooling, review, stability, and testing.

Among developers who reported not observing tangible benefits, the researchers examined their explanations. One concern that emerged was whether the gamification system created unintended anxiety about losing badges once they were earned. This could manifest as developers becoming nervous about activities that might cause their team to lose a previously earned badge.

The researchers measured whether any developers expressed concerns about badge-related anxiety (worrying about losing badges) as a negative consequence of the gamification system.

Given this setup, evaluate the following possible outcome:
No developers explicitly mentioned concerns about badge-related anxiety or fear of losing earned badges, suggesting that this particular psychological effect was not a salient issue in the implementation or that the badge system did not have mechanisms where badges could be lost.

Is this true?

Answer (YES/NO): NO